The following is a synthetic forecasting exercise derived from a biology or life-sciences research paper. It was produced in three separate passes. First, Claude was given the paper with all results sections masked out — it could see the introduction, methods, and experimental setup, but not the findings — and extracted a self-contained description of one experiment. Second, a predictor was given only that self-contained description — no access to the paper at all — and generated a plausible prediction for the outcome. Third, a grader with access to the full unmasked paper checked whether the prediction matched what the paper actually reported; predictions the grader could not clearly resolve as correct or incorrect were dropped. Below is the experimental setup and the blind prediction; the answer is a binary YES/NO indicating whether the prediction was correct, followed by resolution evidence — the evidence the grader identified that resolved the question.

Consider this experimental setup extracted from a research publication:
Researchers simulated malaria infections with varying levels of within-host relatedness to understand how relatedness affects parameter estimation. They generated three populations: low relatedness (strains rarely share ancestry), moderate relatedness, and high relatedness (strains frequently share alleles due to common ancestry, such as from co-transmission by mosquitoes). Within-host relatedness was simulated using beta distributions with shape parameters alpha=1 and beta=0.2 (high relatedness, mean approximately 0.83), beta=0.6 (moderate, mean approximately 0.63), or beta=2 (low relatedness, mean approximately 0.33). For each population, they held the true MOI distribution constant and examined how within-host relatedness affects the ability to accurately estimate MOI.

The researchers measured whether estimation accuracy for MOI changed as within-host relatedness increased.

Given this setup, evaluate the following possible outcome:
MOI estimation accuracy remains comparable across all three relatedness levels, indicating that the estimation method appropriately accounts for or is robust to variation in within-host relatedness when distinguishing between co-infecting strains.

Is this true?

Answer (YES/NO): YES